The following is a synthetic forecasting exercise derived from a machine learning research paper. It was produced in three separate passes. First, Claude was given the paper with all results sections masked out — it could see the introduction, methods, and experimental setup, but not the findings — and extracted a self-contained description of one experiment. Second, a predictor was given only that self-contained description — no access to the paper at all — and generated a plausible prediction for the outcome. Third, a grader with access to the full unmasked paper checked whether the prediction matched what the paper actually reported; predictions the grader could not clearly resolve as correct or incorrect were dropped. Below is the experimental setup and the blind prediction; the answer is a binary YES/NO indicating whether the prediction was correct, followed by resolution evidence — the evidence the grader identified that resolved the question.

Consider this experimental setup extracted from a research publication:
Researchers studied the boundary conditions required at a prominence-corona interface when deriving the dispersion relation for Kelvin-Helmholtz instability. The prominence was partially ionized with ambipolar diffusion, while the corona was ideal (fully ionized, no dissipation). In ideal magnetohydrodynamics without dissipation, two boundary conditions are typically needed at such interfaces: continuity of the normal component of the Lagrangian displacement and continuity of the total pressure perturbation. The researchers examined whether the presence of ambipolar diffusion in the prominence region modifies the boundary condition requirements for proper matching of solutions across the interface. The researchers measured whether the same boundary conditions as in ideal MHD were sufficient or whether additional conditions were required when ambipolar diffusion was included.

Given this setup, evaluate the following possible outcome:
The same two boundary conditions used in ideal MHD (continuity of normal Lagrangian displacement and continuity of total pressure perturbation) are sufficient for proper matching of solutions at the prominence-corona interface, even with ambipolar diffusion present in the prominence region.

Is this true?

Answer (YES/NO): NO